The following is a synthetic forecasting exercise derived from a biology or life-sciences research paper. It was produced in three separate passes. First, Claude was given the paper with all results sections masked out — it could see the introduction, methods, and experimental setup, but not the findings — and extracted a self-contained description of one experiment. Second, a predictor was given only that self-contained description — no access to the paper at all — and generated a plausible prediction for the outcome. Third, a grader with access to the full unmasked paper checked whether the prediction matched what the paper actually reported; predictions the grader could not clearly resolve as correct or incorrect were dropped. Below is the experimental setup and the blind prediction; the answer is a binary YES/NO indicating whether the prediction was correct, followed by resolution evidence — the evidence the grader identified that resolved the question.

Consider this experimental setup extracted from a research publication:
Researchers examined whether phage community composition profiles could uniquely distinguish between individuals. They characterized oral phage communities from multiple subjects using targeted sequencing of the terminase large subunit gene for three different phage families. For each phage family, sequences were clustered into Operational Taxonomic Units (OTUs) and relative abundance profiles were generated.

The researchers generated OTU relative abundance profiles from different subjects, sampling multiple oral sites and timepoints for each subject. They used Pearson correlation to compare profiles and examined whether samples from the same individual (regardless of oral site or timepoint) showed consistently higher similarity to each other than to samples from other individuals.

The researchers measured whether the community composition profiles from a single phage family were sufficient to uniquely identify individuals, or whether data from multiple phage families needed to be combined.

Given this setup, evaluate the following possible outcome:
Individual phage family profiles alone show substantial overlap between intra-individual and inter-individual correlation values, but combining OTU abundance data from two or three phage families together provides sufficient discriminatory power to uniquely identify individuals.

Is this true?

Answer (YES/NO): NO